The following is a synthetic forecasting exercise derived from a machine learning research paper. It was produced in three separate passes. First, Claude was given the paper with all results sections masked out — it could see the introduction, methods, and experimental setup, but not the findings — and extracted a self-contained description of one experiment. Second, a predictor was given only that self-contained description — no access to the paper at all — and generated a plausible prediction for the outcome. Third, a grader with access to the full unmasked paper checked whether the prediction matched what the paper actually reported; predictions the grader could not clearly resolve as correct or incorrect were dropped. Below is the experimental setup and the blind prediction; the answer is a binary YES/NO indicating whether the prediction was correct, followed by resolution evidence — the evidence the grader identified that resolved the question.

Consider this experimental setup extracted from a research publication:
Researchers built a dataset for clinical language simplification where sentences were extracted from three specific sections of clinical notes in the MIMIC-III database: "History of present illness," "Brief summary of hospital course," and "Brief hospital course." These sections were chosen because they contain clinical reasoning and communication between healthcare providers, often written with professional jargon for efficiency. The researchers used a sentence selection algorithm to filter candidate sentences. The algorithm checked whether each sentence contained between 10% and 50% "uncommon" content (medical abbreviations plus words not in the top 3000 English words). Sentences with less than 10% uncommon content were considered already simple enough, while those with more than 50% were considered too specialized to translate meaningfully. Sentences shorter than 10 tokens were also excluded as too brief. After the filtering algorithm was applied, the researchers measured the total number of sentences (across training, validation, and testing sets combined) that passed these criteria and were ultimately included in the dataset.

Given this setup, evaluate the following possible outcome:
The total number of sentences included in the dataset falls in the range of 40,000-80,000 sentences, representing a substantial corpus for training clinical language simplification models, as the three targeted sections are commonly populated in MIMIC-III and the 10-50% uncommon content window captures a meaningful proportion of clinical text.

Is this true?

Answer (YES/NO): NO